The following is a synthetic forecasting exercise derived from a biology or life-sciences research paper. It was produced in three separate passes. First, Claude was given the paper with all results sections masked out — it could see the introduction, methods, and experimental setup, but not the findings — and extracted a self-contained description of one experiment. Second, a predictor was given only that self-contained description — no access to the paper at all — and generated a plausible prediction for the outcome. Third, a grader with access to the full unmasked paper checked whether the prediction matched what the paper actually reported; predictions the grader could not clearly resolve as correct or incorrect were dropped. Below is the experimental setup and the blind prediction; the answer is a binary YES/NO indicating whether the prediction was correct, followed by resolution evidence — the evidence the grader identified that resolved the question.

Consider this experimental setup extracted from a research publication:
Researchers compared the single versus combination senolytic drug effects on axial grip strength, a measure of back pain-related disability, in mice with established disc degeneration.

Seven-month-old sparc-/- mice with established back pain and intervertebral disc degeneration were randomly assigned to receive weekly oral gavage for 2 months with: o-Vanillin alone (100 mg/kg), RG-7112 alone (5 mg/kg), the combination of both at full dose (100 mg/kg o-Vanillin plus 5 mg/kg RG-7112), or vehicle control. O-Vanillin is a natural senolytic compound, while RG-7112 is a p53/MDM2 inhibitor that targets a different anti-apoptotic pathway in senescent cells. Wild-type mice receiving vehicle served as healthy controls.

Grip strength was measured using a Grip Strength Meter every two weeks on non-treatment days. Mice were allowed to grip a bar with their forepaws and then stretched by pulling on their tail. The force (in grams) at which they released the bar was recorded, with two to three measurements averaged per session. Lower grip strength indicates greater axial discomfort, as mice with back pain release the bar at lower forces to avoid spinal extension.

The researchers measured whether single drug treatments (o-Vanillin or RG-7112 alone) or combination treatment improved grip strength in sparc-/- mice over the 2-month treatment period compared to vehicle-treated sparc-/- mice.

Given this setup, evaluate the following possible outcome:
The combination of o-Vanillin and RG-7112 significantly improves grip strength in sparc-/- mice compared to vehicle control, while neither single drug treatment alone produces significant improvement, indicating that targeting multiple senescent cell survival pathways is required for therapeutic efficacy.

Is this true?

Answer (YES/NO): NO